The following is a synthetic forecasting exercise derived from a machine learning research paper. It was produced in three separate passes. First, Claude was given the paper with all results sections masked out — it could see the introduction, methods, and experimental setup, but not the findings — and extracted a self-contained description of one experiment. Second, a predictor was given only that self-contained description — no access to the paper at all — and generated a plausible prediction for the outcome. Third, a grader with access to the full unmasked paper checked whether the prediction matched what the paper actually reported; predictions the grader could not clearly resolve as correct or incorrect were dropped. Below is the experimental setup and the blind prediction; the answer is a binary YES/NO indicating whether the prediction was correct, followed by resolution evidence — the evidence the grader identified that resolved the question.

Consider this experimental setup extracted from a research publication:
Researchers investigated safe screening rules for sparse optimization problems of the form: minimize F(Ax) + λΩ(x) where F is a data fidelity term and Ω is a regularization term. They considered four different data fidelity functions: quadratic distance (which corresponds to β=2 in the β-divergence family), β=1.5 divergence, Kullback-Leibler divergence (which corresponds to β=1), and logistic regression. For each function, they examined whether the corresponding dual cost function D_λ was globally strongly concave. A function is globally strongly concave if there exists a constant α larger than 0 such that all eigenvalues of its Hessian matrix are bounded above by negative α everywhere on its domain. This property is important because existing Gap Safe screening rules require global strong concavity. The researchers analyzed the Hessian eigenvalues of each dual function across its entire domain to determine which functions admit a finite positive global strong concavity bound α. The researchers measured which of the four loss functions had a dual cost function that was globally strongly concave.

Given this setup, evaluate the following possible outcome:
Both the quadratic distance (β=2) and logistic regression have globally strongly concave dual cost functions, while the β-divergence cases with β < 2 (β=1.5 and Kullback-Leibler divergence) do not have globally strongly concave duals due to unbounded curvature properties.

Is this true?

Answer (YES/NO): YES